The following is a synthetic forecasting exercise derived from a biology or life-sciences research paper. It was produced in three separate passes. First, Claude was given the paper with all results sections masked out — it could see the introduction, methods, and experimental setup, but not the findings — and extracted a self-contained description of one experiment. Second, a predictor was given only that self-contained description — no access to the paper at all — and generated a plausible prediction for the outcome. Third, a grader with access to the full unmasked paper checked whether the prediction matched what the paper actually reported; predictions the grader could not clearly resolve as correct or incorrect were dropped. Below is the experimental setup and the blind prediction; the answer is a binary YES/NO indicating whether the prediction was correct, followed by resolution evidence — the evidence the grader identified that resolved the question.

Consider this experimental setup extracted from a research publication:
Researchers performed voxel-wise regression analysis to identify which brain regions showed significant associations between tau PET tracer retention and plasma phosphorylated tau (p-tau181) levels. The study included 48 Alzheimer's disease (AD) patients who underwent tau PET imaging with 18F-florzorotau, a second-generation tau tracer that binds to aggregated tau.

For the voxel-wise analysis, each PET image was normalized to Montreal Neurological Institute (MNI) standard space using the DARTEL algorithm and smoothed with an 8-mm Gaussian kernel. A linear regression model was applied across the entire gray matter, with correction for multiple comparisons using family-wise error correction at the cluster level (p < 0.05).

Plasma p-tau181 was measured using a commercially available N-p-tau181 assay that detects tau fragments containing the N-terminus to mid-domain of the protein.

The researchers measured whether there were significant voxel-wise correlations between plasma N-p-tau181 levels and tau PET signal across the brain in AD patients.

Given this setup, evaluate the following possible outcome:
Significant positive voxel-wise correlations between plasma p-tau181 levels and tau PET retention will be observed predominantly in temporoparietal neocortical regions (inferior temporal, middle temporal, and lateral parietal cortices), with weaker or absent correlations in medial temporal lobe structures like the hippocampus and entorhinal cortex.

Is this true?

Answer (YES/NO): NO